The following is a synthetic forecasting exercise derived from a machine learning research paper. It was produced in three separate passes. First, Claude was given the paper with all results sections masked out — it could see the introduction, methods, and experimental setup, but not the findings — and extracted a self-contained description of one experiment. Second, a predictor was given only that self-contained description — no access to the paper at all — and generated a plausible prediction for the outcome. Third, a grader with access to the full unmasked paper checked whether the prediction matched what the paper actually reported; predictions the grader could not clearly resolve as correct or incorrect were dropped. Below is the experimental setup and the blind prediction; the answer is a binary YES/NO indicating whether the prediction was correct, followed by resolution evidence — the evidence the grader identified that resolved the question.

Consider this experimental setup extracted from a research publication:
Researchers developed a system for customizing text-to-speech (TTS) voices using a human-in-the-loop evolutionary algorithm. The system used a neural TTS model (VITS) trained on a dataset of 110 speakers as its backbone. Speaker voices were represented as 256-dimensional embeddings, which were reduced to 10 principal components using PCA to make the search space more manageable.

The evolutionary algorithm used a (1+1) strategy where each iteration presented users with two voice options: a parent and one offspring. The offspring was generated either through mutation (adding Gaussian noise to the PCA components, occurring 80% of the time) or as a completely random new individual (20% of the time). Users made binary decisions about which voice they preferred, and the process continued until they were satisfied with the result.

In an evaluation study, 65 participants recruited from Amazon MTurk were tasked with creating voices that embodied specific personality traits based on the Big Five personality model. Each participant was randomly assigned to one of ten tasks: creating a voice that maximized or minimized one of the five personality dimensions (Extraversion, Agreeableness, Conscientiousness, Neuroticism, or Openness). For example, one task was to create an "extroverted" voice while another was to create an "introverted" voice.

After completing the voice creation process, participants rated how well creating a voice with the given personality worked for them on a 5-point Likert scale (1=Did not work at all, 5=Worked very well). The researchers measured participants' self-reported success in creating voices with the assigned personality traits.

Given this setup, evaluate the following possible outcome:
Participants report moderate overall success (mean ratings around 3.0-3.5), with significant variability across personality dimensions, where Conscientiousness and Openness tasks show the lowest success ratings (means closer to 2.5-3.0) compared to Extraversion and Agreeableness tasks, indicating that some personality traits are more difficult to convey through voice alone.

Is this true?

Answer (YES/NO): NO